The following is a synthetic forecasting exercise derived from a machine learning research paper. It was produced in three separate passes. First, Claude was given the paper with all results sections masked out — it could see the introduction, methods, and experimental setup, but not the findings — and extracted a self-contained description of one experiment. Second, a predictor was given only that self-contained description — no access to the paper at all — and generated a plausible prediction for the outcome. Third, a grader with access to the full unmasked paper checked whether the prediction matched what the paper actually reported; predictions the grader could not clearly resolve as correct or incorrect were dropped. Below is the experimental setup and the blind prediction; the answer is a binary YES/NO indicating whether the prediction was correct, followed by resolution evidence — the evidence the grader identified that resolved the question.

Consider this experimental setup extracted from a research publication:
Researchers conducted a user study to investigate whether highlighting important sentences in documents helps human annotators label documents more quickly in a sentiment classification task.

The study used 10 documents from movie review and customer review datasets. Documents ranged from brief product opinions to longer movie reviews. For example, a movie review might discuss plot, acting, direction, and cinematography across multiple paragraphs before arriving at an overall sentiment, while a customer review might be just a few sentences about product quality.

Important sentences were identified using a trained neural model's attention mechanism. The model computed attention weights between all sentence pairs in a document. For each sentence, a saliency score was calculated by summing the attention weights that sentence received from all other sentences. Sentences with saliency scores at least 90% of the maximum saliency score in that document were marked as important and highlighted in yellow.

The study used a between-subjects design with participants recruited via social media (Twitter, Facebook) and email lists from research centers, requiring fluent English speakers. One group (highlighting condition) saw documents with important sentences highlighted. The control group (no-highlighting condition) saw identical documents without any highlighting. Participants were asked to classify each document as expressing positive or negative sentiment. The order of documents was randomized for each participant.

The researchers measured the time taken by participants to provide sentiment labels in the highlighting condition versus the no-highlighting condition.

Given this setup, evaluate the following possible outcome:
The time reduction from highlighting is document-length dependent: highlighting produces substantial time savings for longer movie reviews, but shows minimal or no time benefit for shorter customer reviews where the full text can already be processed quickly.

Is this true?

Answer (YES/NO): NO